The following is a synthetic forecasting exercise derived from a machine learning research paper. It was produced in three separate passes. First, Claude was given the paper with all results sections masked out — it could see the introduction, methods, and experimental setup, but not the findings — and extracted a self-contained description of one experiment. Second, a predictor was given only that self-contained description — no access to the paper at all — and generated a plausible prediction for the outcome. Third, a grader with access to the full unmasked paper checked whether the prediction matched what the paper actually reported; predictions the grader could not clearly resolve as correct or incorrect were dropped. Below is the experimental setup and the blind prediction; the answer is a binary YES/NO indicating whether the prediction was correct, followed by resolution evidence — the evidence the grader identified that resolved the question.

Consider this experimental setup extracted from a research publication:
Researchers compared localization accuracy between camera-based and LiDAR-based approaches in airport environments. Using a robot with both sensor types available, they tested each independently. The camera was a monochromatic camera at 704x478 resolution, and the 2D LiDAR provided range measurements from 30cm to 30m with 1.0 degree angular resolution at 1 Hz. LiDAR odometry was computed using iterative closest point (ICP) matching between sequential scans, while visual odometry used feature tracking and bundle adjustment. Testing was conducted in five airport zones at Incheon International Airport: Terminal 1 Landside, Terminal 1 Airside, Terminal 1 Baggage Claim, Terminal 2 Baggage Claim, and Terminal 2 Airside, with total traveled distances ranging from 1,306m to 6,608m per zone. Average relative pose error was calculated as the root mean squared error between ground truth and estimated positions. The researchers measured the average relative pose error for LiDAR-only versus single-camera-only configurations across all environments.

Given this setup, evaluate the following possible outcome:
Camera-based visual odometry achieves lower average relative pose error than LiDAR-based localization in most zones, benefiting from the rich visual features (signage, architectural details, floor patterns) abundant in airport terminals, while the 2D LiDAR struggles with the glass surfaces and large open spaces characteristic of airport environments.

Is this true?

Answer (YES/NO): NO